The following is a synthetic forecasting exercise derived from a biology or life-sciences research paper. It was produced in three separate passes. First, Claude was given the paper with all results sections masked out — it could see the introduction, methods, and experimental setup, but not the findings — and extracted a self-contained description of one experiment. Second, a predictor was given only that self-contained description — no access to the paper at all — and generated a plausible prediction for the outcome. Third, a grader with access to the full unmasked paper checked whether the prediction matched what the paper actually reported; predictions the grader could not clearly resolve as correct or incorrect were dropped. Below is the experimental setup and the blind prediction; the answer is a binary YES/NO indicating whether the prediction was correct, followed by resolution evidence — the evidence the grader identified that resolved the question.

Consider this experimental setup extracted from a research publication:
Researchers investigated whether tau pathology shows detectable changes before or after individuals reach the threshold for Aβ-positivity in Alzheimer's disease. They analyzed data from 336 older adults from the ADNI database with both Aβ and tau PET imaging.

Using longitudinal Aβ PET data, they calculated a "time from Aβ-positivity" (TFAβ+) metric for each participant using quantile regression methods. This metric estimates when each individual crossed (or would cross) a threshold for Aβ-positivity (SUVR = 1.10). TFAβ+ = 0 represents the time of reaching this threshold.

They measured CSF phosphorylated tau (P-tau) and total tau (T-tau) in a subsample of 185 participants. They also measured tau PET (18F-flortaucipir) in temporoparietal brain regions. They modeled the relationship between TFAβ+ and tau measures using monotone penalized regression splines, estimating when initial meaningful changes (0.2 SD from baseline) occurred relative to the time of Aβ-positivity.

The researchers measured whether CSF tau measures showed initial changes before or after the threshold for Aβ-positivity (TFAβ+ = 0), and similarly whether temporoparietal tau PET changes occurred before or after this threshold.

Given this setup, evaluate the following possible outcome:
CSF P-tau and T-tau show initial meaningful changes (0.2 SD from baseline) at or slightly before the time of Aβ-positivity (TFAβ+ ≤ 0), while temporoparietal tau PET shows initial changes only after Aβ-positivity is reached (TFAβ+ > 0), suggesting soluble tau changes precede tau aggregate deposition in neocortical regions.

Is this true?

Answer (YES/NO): NO